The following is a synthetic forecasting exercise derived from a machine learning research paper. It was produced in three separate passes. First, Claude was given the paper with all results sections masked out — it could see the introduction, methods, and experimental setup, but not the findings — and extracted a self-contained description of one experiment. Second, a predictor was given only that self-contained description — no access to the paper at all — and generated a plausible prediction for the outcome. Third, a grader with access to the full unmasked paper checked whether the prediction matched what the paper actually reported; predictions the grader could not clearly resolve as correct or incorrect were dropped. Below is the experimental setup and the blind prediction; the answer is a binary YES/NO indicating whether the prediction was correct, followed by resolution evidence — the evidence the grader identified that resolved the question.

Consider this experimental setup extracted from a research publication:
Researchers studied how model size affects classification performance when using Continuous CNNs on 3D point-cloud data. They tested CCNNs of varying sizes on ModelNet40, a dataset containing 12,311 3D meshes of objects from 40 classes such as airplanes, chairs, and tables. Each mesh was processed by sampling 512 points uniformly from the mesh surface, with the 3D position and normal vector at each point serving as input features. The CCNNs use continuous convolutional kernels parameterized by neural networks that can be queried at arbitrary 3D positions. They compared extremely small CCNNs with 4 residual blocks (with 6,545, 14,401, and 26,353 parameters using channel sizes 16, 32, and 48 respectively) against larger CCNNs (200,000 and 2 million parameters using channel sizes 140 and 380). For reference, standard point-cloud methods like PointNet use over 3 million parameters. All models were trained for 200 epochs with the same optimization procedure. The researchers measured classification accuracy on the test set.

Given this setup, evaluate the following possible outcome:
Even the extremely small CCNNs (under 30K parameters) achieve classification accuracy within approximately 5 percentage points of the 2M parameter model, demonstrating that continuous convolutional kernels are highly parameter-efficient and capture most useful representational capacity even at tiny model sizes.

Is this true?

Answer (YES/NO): NO